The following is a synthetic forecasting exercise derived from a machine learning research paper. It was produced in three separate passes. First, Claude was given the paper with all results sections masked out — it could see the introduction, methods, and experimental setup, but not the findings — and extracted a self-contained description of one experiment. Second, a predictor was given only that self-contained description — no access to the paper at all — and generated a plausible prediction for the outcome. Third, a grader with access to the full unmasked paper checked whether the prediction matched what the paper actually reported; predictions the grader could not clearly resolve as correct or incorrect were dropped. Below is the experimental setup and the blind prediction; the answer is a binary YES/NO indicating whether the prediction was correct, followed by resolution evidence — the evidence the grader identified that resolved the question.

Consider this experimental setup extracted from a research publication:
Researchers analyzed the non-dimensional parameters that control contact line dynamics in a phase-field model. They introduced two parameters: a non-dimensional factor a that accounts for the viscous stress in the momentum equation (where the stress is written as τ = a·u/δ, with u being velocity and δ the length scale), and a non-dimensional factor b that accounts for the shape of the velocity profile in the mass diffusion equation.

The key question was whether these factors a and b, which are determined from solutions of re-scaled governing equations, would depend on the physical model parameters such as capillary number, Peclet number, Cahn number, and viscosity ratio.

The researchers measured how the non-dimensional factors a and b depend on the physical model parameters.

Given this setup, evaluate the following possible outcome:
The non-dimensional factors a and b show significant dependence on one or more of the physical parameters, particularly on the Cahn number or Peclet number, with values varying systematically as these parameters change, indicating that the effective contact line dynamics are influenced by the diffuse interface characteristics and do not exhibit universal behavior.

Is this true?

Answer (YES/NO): NO